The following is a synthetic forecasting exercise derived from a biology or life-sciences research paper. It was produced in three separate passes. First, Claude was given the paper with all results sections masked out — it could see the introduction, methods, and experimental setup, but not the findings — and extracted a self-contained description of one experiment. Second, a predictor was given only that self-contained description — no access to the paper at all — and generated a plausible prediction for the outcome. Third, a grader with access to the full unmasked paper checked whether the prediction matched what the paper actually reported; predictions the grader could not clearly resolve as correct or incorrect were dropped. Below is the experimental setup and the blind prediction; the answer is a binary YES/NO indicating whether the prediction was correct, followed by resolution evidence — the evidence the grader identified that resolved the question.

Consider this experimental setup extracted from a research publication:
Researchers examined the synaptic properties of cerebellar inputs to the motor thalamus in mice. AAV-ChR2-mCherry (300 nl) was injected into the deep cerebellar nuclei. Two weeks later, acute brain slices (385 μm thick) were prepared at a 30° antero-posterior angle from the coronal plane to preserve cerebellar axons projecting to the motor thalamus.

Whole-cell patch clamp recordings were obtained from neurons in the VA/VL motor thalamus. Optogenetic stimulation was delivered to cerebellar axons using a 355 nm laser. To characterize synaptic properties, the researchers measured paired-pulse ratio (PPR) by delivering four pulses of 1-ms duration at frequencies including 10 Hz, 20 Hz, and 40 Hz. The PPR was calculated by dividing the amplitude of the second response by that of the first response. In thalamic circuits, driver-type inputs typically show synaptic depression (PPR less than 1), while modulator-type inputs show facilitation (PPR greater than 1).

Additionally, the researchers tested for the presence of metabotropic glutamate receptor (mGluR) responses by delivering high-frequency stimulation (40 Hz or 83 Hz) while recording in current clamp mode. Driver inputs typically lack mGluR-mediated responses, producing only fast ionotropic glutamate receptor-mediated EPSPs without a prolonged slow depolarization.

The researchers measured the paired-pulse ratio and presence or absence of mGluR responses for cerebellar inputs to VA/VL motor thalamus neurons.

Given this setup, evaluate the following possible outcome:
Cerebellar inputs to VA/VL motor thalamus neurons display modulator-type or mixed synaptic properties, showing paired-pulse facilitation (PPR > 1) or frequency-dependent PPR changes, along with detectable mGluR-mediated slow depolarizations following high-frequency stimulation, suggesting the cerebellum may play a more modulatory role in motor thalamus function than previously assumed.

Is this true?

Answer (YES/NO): NO